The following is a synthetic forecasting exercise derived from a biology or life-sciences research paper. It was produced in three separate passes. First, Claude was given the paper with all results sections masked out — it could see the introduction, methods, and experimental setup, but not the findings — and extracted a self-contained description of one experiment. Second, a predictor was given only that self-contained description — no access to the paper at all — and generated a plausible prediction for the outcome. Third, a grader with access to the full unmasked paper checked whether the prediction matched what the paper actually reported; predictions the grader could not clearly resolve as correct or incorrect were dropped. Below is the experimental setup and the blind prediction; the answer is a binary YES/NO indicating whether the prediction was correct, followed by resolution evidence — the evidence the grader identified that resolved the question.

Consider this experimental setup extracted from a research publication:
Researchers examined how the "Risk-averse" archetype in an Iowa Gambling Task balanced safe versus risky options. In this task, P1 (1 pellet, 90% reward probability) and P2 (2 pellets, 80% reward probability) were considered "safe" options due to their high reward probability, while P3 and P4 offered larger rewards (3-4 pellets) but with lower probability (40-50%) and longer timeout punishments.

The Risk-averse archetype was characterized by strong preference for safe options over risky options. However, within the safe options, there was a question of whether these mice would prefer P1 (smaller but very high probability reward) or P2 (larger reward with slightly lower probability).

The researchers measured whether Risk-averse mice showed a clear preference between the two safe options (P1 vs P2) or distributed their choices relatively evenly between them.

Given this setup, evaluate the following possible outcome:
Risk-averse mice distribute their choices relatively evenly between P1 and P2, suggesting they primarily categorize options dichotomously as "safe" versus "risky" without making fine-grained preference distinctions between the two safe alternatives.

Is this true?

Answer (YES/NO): NO